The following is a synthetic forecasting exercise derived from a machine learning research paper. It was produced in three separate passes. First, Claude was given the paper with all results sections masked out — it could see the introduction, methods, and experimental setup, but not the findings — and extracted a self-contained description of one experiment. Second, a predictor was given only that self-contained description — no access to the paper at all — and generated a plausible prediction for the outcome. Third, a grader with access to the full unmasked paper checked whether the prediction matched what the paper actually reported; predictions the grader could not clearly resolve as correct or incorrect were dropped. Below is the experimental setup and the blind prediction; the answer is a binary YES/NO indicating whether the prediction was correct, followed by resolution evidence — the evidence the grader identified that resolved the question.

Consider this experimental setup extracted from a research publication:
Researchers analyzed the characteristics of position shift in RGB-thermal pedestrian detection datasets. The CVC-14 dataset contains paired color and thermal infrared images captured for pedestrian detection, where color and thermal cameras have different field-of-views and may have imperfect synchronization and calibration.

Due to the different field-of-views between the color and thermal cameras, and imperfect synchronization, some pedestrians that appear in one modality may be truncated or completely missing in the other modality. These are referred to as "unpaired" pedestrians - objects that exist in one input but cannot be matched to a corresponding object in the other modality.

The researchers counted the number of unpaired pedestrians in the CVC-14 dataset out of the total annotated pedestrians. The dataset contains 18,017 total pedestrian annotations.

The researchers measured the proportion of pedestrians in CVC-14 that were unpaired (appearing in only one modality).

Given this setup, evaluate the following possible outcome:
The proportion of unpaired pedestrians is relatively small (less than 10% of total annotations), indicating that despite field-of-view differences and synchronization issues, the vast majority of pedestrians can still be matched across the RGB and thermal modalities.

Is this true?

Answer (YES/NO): NO